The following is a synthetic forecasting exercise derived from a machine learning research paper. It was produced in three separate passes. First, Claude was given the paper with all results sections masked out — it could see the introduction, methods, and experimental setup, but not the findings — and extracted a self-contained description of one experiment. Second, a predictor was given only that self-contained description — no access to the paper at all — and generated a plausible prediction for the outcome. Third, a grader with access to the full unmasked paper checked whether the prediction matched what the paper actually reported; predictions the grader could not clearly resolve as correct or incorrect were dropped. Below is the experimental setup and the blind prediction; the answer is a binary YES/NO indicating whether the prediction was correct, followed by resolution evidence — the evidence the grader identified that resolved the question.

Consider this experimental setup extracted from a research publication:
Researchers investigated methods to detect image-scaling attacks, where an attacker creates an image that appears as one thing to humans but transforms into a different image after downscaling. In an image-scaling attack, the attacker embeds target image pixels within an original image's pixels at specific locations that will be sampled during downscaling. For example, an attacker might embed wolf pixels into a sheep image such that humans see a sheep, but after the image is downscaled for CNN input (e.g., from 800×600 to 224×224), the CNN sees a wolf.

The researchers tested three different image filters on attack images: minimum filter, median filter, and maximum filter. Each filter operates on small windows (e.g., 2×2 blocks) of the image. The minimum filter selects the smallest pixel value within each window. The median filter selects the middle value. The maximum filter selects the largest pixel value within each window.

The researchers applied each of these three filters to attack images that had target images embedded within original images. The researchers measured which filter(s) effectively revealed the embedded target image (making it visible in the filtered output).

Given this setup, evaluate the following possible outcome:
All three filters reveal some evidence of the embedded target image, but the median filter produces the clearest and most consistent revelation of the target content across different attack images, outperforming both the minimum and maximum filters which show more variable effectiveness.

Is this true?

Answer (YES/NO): NO